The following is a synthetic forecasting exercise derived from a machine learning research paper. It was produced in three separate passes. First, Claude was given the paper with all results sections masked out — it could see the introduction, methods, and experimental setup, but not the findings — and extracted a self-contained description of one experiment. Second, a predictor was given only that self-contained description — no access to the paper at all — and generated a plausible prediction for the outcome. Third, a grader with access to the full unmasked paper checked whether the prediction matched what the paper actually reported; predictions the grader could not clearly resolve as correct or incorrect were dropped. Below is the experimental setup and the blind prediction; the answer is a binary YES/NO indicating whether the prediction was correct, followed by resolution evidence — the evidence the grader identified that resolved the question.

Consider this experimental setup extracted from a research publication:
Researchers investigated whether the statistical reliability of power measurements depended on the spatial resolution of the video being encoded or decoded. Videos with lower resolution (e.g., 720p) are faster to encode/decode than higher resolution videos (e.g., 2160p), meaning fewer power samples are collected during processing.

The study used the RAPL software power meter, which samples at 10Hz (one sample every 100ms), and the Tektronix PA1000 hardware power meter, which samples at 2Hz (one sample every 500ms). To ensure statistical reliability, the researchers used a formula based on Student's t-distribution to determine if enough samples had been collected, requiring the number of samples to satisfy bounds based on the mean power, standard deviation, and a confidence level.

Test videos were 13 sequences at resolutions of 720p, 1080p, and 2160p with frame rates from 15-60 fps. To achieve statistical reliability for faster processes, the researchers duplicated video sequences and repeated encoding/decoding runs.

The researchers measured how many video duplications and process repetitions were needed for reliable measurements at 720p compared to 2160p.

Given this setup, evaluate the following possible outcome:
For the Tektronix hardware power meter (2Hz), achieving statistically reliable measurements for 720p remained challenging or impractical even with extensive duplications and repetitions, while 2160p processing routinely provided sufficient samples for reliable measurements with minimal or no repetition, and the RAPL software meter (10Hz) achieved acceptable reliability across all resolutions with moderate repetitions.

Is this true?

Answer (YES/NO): NO